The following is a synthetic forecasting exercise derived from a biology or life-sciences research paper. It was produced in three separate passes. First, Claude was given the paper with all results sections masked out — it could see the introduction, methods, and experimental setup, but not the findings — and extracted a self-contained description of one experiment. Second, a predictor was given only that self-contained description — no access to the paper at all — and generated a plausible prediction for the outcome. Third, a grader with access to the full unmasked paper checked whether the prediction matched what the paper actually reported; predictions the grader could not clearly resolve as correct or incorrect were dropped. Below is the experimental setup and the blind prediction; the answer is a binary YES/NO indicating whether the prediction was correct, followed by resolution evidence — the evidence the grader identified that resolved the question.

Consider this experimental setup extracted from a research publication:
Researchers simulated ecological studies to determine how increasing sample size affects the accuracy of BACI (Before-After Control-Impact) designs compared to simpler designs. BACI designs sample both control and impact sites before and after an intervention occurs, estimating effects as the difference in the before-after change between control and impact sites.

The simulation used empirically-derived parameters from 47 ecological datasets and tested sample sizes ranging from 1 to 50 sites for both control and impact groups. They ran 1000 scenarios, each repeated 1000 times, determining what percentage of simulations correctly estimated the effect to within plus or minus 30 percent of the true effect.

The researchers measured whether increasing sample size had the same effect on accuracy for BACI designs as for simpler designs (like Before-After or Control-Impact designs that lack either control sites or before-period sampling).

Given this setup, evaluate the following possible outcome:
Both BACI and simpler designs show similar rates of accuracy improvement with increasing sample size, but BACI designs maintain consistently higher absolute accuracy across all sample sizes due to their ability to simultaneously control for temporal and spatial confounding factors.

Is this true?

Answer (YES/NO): NO